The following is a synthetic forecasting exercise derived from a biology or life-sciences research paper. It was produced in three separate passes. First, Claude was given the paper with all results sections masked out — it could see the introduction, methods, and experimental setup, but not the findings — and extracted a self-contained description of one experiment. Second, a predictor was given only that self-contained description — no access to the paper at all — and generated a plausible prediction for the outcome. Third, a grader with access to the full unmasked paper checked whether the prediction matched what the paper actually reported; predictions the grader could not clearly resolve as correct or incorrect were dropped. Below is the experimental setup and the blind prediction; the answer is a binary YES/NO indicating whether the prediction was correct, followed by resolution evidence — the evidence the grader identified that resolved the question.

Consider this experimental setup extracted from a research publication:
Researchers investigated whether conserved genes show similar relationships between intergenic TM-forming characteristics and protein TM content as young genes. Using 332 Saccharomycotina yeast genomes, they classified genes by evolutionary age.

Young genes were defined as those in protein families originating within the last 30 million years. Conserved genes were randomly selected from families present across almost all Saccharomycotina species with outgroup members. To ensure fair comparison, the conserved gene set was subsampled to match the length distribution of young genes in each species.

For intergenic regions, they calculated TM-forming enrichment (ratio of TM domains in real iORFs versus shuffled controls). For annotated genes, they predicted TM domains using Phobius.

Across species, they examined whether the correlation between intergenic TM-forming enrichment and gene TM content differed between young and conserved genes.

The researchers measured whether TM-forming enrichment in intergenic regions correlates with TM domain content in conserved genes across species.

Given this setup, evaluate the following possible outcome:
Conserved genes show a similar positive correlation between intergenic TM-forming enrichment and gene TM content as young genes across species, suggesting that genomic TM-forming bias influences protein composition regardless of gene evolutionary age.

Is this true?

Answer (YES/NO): NO